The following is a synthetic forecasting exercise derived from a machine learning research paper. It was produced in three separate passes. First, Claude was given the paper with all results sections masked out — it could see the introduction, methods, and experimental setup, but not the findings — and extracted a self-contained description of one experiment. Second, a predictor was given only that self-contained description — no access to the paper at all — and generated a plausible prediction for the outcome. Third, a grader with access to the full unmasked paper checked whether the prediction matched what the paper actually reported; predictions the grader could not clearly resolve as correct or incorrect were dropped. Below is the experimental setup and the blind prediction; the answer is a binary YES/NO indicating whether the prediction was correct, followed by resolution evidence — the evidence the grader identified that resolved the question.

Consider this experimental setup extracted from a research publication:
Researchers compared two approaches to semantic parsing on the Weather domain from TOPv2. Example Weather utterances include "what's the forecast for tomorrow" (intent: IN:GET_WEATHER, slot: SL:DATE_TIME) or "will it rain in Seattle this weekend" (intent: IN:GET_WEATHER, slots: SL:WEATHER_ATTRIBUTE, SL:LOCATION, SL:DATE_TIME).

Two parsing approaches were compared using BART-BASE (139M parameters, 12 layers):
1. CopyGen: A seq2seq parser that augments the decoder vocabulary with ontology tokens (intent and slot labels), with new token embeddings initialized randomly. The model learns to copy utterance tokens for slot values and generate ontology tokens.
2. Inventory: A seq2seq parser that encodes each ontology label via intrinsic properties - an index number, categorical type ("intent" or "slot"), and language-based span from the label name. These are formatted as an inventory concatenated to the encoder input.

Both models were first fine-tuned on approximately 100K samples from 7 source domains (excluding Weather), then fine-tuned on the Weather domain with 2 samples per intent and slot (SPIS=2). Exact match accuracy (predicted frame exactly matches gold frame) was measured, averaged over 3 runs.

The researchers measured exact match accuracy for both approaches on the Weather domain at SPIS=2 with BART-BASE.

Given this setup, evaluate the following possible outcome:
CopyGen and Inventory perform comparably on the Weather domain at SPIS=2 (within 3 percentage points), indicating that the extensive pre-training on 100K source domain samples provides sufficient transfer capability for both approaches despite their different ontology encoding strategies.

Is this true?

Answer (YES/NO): NO